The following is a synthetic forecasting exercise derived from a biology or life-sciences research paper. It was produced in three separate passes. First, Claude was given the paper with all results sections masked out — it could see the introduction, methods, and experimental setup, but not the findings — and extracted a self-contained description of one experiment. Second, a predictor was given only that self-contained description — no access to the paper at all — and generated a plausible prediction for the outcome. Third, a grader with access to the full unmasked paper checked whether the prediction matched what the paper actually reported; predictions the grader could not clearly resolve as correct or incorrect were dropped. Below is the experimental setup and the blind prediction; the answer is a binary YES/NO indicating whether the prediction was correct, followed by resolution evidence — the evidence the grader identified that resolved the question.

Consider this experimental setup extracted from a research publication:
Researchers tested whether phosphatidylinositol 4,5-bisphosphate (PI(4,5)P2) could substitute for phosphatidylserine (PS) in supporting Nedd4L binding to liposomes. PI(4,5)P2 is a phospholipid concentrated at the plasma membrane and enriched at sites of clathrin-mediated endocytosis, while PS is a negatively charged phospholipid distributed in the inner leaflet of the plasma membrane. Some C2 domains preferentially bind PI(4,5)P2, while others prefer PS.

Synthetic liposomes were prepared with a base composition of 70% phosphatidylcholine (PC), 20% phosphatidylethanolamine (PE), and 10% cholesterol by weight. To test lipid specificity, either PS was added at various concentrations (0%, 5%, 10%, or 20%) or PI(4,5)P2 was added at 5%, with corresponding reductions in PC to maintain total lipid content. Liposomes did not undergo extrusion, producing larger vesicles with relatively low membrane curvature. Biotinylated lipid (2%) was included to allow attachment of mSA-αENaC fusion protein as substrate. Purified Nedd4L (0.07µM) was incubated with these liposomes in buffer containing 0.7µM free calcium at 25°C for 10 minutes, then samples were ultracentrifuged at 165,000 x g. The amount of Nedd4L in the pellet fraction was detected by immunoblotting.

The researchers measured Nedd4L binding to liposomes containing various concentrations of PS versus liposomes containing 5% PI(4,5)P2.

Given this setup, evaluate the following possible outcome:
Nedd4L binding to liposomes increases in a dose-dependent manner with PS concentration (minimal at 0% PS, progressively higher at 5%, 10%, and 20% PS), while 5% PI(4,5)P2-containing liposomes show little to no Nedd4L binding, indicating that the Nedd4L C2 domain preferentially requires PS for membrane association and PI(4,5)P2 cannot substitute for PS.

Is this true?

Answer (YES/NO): YES